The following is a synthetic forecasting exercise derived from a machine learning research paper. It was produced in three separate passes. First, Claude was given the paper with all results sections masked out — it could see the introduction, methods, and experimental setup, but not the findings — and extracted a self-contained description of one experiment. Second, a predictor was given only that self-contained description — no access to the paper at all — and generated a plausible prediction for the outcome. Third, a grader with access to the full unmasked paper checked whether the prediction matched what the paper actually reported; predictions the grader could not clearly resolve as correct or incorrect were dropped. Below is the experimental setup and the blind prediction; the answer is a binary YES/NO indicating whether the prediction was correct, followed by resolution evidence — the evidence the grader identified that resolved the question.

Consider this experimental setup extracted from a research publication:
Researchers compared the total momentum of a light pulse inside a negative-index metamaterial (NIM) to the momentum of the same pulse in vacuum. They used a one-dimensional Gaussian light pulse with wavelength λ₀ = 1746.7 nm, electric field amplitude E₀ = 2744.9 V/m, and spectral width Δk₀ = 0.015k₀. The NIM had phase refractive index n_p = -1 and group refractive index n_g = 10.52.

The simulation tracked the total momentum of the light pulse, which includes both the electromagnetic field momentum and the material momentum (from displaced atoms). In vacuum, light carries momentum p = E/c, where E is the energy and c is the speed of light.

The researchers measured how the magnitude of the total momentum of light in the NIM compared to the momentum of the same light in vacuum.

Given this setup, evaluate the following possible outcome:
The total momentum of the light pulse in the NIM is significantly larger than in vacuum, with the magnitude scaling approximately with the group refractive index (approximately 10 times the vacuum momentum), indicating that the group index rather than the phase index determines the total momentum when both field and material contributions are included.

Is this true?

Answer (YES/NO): NO